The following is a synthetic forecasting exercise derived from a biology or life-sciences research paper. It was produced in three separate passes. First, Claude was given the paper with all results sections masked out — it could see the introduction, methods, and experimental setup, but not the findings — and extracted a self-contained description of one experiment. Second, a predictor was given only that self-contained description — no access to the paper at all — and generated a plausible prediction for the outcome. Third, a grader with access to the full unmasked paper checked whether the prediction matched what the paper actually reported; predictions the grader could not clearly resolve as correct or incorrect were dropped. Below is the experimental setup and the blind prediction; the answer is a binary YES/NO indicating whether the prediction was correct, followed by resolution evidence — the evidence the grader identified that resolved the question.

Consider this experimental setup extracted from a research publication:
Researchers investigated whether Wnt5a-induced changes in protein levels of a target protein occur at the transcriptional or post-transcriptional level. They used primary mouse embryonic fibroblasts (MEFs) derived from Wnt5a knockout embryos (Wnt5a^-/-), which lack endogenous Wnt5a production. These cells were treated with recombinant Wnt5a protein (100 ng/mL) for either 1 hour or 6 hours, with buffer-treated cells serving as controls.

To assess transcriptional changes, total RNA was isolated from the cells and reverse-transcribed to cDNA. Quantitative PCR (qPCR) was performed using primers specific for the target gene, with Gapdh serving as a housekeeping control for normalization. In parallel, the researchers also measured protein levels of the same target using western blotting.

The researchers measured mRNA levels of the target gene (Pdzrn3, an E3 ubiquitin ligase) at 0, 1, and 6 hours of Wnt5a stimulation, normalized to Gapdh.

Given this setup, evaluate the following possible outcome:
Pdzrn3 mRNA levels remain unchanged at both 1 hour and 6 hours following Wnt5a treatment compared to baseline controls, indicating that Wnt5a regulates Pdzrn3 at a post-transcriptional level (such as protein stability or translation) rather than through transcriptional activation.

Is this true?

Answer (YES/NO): YES